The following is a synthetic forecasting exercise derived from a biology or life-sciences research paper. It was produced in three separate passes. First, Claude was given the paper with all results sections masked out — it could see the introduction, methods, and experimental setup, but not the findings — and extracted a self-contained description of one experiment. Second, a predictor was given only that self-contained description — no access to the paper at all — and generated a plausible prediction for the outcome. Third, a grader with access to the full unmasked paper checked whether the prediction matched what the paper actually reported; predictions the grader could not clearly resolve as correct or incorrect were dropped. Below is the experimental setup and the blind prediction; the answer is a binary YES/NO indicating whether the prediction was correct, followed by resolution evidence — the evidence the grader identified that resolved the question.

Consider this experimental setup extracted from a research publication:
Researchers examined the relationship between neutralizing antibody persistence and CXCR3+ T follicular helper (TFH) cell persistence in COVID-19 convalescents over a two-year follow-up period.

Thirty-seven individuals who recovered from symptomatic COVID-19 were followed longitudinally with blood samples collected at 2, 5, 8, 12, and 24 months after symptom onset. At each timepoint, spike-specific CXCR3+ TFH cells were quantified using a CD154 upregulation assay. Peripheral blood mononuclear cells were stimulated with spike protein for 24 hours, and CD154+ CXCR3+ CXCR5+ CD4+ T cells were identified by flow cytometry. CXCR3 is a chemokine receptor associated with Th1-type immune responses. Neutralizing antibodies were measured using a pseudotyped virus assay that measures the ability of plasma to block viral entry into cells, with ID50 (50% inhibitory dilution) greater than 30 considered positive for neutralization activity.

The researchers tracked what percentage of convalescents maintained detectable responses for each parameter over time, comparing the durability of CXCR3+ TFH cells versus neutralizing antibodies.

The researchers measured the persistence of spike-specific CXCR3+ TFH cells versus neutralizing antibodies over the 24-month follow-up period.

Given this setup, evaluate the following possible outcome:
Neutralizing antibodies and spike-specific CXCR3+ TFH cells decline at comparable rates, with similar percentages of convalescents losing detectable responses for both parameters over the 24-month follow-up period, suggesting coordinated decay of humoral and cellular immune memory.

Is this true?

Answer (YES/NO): YES